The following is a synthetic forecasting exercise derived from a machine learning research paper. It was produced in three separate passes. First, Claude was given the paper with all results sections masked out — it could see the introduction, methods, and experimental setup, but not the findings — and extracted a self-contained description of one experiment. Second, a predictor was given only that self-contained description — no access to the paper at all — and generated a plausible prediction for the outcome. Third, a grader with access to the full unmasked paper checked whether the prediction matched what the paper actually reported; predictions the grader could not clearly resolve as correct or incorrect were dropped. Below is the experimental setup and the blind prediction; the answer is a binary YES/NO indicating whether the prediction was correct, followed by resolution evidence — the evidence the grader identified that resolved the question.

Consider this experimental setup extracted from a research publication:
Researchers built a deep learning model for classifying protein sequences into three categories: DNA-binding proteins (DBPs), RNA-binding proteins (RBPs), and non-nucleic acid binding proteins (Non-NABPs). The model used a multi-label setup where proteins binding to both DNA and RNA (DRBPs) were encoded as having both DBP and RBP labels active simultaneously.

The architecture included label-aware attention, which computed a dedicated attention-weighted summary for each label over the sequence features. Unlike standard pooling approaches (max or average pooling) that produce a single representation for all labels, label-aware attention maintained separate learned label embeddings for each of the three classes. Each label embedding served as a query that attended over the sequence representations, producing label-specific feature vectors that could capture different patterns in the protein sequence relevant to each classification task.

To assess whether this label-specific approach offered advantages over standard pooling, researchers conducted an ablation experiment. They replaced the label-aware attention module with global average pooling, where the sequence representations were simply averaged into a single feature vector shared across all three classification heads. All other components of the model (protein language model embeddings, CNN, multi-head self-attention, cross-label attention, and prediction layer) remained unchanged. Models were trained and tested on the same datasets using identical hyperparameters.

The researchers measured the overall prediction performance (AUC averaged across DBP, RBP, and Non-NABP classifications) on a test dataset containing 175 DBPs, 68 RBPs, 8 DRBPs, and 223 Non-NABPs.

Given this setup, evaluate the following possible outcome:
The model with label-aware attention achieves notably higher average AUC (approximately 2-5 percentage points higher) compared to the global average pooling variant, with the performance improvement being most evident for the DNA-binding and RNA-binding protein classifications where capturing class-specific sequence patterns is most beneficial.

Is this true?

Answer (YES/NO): NO